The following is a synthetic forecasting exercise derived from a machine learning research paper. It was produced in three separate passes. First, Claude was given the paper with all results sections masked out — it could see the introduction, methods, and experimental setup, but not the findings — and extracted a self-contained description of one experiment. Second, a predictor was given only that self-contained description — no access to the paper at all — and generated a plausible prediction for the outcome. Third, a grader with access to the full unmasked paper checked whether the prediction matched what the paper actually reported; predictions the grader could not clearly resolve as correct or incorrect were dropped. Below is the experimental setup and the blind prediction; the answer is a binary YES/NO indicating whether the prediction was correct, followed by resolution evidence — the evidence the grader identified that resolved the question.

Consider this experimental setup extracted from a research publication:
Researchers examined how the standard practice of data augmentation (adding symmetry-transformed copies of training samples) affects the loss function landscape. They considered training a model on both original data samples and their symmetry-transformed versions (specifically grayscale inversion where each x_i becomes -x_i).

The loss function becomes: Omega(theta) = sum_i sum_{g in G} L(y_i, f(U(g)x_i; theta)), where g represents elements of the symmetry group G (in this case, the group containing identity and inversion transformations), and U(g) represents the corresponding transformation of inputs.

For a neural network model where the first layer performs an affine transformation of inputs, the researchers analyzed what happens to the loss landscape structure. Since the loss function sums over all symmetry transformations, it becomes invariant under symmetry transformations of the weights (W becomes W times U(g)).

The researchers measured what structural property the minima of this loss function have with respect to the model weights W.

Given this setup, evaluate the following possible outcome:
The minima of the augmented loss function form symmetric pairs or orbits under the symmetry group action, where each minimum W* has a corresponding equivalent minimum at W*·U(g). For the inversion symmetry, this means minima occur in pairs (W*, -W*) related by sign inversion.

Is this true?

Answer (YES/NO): YES